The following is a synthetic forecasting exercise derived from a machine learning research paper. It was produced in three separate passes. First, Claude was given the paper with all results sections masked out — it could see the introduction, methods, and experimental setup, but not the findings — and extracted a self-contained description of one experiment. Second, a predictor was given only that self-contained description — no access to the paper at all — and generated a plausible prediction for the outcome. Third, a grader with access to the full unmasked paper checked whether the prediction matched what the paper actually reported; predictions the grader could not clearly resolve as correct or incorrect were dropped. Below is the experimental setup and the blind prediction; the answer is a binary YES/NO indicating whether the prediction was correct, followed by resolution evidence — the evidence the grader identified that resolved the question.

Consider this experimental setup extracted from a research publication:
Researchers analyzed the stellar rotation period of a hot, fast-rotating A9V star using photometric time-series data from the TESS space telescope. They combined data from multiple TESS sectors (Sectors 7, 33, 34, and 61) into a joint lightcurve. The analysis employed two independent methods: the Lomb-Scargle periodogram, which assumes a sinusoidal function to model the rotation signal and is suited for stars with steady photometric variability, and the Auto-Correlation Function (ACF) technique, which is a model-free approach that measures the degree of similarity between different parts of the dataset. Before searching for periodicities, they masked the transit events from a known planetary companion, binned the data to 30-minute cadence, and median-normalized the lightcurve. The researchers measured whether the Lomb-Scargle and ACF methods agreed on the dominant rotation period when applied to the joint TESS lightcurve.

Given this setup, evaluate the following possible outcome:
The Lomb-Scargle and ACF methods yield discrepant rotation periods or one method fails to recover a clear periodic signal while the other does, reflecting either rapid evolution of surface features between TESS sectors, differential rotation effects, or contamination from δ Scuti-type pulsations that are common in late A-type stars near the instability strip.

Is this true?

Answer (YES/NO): NO